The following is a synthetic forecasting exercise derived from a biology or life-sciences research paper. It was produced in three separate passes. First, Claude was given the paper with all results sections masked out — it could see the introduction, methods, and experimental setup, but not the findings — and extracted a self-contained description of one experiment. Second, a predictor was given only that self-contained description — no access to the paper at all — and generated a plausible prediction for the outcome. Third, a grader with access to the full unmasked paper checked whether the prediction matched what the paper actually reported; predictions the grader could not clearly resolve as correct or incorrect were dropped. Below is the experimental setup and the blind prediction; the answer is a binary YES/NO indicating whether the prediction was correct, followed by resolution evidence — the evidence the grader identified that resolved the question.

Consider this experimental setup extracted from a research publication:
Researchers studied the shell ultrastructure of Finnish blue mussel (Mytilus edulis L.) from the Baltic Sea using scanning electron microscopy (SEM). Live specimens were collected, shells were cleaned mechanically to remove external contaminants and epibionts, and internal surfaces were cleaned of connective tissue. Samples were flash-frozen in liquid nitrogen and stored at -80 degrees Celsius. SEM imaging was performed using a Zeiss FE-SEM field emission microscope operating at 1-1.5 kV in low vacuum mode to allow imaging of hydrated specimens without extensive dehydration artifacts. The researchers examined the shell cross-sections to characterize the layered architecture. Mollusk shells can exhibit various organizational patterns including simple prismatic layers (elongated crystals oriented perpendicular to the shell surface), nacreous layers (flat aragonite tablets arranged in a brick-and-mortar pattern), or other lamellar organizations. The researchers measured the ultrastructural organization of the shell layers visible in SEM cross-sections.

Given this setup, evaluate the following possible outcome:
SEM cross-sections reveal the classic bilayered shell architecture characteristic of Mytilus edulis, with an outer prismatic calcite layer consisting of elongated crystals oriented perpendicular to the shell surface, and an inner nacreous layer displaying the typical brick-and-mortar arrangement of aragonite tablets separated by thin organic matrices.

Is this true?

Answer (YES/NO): NO